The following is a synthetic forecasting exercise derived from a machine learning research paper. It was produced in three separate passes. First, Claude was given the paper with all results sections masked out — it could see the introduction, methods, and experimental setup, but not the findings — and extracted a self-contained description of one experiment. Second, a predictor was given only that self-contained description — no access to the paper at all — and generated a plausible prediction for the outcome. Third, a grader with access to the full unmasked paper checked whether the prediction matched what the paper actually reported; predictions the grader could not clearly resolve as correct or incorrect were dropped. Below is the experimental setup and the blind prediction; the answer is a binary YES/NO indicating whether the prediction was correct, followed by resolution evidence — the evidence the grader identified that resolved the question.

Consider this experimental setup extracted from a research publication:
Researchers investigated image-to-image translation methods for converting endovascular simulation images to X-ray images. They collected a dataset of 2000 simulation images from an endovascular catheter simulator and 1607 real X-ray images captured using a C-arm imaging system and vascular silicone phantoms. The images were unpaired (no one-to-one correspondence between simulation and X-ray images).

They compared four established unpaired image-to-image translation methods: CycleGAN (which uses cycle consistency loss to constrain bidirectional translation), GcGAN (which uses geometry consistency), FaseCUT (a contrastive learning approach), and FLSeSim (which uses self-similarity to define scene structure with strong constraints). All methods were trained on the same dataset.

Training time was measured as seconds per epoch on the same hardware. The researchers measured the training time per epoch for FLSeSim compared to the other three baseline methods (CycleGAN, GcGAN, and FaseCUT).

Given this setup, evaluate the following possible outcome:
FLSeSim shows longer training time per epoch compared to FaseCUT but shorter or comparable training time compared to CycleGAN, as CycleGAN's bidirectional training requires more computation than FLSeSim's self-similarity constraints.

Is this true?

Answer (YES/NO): NO